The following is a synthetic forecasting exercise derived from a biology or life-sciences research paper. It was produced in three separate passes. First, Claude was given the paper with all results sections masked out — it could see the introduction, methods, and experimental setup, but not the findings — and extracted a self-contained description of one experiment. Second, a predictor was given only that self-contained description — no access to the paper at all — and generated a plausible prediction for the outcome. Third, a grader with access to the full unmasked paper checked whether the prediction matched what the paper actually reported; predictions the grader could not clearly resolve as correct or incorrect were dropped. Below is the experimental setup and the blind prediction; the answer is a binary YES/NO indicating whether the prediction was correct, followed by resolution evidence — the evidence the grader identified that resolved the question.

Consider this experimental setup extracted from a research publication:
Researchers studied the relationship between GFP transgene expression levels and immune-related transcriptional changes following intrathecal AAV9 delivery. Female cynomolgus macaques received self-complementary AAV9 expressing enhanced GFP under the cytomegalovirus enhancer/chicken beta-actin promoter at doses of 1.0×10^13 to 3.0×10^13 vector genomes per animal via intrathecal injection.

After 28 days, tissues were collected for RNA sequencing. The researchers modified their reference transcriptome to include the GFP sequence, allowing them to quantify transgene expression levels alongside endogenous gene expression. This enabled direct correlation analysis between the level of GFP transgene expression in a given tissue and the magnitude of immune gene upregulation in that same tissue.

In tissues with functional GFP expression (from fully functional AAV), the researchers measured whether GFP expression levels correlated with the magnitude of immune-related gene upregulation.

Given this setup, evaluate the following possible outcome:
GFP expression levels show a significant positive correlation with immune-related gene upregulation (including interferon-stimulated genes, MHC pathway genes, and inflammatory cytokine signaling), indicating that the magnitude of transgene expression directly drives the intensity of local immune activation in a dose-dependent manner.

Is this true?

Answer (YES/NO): NO